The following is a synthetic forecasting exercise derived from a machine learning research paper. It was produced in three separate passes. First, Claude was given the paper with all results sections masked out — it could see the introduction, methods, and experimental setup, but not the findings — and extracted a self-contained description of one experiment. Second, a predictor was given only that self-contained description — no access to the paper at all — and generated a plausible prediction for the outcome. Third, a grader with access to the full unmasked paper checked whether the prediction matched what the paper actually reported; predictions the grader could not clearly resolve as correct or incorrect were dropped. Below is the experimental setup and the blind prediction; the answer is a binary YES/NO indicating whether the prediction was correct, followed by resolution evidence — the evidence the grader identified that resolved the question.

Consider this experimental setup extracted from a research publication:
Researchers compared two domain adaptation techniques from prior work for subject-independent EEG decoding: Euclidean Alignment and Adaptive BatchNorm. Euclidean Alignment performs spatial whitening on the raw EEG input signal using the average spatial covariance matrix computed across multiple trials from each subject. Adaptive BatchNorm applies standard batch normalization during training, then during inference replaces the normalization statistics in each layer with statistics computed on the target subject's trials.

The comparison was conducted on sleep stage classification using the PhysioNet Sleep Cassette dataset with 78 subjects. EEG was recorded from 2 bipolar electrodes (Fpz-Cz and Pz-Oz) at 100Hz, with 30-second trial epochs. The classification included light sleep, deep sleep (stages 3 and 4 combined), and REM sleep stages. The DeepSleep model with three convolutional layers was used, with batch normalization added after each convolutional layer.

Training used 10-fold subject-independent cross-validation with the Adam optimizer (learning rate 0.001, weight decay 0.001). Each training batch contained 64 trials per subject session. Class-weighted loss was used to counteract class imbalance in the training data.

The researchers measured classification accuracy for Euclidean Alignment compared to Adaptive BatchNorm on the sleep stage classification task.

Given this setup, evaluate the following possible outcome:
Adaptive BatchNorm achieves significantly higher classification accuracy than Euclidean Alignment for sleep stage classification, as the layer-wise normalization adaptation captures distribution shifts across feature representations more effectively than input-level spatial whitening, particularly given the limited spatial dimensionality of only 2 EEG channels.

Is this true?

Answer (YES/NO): NO